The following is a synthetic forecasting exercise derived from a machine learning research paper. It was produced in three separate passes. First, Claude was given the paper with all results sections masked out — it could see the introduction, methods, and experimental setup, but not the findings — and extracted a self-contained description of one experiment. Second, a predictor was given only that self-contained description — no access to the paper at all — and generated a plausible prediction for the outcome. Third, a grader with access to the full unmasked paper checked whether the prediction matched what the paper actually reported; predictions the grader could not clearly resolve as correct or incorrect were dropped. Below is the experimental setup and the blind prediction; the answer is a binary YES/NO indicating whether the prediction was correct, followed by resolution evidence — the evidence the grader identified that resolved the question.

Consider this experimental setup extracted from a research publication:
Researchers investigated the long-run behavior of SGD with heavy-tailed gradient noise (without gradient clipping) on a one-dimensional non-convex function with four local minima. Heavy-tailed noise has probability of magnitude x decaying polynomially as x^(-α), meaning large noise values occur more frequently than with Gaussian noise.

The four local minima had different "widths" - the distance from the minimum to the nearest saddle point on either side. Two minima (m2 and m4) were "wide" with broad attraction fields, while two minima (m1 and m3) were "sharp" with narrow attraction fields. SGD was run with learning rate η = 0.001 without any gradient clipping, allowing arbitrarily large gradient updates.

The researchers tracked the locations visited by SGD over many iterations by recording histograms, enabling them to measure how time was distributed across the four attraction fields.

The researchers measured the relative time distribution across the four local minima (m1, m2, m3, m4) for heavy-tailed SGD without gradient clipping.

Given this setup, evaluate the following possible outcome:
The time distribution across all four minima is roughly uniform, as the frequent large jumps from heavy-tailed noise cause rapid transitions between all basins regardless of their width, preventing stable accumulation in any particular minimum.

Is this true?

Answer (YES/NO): NO